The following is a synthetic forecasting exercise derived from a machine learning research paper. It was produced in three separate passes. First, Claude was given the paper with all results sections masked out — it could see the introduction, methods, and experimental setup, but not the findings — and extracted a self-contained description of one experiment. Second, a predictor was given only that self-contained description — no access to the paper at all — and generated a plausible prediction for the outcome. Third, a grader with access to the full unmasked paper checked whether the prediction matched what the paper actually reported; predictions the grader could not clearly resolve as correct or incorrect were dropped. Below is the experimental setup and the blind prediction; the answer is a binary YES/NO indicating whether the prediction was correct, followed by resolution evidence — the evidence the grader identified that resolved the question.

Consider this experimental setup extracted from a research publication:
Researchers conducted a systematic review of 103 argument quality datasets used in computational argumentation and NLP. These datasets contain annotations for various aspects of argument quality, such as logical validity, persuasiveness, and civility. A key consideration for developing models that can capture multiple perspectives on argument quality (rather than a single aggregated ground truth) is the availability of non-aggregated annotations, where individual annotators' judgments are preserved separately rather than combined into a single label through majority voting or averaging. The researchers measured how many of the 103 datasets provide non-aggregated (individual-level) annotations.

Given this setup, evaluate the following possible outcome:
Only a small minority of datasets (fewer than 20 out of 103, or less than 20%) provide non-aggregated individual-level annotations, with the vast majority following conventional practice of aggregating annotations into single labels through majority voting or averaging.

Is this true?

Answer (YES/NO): NO